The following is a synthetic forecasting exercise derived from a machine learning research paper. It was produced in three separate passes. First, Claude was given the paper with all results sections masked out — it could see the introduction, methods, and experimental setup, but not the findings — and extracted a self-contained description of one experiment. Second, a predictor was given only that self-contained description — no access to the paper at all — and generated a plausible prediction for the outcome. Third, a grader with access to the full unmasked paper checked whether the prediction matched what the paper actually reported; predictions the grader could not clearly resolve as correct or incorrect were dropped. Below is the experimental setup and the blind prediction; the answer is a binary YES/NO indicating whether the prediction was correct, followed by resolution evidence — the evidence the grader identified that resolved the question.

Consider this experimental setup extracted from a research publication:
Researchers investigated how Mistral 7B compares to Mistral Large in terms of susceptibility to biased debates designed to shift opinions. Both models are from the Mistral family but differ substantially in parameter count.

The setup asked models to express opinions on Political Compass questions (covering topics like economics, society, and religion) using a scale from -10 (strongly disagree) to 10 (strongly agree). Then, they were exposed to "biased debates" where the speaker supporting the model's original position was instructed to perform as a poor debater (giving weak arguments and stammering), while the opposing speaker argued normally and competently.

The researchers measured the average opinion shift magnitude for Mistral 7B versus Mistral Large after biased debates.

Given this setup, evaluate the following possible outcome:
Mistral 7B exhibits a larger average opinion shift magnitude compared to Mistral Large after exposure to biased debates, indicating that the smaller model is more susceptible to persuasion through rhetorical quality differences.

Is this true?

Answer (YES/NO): NO